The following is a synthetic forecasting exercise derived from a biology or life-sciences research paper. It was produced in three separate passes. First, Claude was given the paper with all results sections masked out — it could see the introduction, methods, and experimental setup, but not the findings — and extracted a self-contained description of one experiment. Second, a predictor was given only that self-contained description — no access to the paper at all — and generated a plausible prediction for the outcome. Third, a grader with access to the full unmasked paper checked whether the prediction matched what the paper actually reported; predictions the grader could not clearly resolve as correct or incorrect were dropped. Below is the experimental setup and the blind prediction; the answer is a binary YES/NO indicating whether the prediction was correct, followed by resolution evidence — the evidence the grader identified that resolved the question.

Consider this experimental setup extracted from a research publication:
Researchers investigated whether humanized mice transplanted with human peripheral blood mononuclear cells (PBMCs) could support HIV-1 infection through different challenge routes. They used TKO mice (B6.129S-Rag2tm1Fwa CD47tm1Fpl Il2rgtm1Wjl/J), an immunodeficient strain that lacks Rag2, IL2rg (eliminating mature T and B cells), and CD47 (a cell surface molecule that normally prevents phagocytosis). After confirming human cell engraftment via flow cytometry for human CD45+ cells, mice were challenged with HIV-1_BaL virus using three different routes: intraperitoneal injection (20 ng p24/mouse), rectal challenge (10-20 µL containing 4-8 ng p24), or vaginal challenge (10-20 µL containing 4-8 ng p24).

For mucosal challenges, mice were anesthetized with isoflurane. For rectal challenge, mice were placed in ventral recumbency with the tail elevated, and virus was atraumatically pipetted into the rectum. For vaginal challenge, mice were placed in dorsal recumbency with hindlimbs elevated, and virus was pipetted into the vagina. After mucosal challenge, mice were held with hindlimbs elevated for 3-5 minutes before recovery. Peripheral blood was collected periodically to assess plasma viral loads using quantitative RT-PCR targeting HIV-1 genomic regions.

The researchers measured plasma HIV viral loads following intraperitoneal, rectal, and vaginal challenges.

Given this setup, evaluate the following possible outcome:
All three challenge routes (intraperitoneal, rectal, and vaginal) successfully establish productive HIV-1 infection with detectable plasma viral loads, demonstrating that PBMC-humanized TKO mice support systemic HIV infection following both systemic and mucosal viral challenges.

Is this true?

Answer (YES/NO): YES